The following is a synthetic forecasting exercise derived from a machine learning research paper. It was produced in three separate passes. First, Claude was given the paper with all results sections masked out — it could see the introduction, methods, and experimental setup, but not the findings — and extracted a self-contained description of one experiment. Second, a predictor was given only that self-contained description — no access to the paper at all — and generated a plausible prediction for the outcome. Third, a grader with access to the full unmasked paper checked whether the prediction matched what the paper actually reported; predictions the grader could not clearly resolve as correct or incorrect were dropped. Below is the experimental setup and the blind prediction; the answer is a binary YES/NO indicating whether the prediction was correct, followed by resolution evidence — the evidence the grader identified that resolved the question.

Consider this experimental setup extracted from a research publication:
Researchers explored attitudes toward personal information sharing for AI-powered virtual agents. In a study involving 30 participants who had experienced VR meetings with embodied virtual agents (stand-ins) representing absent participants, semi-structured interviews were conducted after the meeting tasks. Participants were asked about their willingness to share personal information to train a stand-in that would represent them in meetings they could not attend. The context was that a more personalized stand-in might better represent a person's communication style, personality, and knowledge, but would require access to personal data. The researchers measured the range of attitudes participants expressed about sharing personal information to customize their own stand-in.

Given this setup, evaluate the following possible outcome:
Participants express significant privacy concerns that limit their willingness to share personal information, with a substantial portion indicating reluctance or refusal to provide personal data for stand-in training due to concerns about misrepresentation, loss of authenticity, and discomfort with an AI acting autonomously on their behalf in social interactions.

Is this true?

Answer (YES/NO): NO